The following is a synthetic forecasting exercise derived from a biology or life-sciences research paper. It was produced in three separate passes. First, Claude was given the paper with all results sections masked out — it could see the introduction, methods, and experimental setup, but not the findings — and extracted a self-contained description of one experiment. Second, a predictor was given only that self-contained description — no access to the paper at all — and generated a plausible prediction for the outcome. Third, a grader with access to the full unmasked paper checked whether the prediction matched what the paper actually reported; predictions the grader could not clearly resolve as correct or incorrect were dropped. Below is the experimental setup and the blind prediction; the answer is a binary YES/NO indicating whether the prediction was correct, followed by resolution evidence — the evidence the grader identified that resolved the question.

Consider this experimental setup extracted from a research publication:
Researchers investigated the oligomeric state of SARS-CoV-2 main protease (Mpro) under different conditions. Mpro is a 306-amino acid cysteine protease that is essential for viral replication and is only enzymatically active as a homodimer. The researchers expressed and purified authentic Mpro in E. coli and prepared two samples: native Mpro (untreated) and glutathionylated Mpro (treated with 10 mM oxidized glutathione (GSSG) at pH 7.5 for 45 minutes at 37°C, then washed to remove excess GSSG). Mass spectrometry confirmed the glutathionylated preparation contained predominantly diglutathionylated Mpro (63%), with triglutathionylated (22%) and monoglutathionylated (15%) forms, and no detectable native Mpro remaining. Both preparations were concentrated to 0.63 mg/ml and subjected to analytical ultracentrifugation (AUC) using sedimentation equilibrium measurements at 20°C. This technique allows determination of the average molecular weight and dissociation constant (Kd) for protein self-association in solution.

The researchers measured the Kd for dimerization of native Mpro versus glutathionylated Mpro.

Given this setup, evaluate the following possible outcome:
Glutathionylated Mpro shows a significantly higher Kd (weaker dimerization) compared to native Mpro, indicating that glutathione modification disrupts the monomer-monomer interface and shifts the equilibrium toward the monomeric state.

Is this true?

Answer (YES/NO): YES